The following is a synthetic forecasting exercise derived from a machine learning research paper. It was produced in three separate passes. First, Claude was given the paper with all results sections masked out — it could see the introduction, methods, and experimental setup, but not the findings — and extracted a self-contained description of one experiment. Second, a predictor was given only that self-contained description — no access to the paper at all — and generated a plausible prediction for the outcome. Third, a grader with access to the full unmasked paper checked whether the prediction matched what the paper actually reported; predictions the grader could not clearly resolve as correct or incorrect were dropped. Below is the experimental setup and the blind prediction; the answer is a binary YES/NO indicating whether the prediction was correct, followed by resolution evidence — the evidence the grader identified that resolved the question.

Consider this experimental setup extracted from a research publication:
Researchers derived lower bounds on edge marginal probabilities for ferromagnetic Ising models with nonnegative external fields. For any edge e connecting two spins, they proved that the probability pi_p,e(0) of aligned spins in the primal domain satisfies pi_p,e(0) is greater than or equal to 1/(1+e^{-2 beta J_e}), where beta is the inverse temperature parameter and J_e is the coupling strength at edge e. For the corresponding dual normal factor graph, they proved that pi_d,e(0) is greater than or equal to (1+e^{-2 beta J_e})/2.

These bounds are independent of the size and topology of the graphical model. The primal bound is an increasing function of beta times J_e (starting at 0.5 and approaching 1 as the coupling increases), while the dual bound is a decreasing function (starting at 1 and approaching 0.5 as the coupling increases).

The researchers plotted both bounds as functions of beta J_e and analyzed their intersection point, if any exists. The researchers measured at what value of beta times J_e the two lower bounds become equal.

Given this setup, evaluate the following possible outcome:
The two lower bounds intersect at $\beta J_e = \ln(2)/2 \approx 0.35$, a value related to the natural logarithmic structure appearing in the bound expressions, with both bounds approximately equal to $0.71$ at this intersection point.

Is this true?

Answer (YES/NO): NO